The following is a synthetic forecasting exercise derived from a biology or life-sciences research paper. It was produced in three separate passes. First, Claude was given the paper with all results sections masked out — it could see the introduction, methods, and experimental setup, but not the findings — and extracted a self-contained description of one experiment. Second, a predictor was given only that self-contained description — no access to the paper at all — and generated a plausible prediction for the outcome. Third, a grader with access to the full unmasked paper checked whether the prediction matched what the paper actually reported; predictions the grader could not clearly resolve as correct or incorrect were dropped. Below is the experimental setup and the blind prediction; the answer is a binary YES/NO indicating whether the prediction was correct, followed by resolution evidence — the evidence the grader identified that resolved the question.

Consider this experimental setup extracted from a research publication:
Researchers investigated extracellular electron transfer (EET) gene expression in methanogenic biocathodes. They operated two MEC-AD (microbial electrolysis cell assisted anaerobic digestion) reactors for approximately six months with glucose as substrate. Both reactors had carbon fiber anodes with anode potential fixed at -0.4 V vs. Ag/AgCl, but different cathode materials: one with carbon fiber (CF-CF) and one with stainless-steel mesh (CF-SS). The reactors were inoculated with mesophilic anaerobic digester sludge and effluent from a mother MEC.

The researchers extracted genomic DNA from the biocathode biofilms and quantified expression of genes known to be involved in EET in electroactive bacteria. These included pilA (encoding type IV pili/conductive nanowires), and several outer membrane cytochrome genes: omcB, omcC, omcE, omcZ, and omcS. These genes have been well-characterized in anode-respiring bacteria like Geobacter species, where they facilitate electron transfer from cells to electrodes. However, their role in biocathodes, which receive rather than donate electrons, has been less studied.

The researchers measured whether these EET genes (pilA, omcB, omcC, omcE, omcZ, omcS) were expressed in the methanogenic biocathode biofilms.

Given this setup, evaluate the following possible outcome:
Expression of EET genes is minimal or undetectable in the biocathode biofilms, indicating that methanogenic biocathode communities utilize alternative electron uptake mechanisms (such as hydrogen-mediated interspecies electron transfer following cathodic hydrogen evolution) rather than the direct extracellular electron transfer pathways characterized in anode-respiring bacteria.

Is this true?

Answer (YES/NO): NO